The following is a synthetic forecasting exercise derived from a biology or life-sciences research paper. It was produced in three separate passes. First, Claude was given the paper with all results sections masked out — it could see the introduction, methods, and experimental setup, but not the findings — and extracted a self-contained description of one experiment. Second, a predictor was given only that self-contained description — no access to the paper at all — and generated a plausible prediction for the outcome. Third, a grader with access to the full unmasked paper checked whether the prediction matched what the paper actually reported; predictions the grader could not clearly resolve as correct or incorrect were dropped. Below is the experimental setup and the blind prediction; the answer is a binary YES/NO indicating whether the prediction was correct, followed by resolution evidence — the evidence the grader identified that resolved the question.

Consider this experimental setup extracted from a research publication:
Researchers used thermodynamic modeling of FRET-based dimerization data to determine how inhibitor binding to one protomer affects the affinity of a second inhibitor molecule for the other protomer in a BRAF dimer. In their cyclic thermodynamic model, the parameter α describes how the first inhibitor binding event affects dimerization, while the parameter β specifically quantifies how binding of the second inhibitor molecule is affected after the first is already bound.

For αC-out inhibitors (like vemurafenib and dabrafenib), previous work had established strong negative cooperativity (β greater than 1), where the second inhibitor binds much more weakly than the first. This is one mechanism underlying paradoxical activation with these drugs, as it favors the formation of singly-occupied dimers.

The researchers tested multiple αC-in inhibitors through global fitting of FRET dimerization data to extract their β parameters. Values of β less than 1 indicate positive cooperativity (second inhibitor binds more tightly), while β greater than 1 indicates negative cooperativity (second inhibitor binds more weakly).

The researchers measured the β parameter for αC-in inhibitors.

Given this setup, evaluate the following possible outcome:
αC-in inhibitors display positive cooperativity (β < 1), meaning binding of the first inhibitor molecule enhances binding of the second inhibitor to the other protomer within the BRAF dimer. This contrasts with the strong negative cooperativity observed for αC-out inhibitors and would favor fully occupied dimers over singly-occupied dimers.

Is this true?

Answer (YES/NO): NO